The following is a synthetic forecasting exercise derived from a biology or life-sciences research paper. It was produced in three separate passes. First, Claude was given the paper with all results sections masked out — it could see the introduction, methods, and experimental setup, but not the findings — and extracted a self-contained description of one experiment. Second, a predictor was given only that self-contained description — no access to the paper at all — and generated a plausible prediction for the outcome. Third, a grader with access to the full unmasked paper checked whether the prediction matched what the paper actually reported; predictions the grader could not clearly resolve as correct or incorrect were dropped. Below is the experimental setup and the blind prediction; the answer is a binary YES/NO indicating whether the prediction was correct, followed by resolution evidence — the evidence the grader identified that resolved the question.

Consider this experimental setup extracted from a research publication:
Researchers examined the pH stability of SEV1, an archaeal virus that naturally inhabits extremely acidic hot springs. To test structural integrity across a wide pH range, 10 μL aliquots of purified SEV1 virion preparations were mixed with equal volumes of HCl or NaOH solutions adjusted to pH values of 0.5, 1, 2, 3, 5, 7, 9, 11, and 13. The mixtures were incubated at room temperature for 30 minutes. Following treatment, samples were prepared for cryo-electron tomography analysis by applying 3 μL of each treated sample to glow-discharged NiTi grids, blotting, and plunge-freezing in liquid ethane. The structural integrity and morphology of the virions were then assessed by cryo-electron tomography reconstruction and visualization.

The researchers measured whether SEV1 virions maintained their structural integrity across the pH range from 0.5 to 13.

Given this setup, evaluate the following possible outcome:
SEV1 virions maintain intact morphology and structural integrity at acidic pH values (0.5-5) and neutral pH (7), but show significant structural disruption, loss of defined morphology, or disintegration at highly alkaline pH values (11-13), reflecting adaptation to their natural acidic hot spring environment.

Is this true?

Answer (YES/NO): NO